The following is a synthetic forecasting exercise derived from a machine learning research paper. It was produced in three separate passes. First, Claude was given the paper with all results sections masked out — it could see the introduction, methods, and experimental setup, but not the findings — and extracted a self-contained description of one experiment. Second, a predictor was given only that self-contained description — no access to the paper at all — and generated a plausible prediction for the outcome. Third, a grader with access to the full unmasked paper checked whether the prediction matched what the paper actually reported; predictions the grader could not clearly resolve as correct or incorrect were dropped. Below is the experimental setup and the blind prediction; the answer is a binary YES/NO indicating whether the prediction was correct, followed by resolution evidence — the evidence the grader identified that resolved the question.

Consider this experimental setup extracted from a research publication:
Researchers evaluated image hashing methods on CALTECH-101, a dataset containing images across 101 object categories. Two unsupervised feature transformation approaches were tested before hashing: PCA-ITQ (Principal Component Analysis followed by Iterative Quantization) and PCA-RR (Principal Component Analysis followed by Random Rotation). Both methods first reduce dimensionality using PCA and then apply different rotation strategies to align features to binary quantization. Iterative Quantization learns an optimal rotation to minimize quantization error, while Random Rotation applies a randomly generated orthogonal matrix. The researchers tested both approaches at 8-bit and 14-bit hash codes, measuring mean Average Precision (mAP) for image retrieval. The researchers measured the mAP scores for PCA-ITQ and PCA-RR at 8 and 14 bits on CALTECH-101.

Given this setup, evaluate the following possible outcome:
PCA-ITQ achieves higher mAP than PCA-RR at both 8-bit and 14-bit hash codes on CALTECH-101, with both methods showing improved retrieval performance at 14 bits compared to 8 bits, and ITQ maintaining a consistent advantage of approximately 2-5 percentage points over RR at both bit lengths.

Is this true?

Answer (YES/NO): NO